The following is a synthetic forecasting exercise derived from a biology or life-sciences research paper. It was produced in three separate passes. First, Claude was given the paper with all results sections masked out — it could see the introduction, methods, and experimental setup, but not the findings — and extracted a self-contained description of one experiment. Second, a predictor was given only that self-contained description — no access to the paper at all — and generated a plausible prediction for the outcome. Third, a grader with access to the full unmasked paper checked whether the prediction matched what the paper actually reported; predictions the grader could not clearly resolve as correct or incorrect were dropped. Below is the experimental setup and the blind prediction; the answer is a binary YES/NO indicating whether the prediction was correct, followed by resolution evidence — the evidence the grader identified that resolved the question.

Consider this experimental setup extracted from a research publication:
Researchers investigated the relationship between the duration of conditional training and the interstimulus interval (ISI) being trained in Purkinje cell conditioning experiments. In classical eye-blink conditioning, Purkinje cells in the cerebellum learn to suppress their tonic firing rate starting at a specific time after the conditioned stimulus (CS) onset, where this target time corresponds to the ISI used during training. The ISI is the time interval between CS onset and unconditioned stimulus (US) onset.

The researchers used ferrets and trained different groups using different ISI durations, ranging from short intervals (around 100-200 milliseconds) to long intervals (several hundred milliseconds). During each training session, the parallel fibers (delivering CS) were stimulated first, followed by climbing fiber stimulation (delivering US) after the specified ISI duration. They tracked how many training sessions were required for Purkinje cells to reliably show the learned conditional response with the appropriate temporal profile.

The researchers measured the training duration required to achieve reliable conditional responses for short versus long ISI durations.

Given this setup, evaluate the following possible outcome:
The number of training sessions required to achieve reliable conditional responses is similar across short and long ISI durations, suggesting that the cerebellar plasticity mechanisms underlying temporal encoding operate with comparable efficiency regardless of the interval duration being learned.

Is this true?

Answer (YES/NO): NO